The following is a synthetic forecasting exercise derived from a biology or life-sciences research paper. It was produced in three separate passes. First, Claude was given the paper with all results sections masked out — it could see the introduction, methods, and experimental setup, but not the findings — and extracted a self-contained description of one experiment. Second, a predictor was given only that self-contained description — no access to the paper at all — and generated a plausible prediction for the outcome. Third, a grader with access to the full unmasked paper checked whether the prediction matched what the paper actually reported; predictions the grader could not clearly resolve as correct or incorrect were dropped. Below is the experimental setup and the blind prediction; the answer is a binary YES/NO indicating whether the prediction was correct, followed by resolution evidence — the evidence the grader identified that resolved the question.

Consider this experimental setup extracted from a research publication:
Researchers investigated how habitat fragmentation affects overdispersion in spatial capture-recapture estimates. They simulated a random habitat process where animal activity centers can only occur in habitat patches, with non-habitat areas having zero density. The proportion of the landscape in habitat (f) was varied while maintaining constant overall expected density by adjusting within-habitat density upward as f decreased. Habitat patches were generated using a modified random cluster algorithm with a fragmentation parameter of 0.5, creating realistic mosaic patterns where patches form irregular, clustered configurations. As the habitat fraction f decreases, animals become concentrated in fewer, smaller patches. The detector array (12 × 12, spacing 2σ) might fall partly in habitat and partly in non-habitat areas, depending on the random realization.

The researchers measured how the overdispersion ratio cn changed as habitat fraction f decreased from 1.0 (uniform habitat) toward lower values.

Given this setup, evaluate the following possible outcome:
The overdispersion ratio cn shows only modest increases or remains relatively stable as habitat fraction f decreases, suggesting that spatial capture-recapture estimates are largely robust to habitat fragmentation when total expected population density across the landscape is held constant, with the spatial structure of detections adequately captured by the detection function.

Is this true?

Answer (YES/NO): NO